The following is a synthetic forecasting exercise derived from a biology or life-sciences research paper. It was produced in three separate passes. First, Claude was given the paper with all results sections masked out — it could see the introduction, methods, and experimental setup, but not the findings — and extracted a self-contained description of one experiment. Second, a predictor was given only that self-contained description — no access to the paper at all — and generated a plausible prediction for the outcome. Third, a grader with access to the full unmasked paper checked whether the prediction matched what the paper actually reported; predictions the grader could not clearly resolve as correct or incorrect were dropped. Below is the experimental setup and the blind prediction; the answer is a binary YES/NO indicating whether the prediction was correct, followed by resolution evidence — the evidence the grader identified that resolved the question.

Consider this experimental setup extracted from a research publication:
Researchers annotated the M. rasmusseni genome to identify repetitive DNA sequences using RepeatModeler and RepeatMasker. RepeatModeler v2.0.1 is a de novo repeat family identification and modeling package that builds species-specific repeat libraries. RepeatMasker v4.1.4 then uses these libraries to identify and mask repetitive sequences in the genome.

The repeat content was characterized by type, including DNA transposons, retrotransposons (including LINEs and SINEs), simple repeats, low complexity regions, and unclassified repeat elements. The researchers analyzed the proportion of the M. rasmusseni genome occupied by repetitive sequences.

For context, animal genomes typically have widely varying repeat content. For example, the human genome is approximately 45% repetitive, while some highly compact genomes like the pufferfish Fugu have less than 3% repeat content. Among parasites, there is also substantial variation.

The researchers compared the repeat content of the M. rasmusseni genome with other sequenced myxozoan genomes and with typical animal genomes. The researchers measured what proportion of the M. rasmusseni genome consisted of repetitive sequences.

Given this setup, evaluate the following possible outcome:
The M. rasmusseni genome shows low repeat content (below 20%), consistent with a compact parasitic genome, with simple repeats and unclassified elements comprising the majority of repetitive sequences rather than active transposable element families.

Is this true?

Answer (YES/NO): NO